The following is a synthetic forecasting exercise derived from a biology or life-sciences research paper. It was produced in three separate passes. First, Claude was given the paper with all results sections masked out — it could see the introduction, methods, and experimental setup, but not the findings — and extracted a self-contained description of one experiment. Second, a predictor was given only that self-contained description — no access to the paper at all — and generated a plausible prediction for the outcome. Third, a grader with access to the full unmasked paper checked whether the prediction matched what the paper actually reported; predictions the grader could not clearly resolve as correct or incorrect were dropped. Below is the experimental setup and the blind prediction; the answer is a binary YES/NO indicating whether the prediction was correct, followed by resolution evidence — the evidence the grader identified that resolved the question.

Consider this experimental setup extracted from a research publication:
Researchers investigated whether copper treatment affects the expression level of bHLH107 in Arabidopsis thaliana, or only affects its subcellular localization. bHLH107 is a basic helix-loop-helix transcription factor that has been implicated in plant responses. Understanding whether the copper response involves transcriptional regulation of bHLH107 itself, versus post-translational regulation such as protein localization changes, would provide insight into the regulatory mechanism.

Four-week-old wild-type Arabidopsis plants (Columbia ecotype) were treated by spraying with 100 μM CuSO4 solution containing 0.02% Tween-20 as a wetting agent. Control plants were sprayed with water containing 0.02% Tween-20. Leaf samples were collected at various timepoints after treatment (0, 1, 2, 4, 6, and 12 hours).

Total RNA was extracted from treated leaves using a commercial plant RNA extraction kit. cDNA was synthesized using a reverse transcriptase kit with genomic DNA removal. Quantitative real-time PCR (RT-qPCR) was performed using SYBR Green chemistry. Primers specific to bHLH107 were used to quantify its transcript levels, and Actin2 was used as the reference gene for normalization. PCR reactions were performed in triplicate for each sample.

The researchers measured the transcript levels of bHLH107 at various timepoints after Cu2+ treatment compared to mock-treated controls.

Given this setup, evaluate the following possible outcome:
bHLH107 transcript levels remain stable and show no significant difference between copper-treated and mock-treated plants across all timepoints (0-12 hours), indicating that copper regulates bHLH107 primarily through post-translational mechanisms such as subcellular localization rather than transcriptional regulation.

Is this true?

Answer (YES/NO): NO